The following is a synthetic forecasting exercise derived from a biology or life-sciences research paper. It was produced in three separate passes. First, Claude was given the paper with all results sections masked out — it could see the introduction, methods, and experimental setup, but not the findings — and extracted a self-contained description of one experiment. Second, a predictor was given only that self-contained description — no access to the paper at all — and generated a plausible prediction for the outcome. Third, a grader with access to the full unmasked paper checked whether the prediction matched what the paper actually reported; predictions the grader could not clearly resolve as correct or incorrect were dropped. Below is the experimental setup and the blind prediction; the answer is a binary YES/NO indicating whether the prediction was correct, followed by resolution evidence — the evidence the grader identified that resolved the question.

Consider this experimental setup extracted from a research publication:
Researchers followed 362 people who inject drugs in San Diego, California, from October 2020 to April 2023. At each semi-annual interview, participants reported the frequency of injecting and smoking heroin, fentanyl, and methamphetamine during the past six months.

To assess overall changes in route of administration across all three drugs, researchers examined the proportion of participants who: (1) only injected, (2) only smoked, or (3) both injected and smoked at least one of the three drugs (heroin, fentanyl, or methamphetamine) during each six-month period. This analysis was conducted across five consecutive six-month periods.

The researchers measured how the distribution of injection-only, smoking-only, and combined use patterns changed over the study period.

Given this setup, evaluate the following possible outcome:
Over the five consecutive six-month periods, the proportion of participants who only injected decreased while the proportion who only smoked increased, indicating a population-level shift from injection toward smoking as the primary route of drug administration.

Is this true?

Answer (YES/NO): YES